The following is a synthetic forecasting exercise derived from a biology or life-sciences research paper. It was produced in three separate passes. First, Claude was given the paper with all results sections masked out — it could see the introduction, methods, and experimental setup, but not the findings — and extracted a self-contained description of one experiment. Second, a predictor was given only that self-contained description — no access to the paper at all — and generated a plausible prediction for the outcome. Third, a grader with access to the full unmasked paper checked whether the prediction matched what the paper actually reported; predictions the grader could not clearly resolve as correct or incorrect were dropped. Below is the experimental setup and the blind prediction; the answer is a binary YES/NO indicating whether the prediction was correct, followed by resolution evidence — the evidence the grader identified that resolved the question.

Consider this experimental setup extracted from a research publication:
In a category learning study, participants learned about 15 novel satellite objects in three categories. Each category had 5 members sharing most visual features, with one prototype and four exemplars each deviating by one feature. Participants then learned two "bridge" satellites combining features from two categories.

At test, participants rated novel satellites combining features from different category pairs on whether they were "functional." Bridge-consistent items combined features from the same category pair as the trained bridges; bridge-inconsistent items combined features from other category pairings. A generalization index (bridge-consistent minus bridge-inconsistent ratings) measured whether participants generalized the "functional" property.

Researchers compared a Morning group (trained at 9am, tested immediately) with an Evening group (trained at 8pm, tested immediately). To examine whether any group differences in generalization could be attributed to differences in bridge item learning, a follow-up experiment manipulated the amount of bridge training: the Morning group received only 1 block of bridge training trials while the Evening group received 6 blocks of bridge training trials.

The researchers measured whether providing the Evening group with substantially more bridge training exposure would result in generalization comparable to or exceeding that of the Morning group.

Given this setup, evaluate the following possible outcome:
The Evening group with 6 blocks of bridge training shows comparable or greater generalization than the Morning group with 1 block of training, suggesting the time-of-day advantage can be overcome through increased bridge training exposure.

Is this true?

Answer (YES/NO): NO